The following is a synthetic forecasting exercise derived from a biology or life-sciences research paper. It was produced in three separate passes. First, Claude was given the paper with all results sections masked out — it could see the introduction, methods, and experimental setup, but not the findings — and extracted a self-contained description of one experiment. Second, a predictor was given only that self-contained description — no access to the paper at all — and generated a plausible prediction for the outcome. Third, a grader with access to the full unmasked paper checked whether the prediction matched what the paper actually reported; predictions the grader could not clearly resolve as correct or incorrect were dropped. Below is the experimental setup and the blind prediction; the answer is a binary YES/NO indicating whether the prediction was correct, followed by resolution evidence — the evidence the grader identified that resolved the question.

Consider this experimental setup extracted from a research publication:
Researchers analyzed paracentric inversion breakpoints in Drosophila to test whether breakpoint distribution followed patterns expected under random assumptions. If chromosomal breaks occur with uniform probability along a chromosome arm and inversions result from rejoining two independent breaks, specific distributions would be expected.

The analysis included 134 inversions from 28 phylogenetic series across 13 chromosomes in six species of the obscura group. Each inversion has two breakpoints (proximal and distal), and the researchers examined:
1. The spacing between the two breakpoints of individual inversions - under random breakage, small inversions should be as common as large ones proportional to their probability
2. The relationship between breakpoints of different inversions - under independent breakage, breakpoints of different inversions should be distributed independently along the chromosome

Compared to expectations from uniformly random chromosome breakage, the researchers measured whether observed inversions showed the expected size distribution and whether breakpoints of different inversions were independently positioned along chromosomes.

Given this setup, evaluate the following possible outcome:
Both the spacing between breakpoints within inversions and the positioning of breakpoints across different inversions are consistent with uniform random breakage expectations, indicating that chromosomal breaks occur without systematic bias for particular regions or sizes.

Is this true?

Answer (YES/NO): NO